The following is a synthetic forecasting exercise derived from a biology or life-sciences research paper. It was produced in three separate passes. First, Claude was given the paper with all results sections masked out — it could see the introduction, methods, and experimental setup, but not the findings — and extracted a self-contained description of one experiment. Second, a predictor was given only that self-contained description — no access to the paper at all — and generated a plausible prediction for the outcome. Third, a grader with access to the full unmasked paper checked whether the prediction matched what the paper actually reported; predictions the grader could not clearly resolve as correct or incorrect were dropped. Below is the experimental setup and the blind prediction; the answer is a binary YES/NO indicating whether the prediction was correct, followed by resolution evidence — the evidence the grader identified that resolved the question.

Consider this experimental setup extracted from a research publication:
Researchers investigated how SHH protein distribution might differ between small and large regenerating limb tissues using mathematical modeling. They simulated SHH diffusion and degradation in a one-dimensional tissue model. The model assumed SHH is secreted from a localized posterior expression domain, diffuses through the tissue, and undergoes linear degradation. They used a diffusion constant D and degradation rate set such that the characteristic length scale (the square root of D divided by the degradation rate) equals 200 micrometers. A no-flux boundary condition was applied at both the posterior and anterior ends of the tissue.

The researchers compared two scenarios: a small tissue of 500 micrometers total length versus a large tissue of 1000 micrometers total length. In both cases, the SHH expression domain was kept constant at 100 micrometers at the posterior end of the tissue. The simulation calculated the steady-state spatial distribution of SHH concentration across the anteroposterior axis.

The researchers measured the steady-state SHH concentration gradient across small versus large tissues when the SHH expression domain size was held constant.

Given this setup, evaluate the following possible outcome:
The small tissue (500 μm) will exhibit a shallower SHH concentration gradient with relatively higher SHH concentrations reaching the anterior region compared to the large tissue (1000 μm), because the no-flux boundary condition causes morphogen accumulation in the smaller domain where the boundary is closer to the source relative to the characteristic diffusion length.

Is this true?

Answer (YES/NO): NO